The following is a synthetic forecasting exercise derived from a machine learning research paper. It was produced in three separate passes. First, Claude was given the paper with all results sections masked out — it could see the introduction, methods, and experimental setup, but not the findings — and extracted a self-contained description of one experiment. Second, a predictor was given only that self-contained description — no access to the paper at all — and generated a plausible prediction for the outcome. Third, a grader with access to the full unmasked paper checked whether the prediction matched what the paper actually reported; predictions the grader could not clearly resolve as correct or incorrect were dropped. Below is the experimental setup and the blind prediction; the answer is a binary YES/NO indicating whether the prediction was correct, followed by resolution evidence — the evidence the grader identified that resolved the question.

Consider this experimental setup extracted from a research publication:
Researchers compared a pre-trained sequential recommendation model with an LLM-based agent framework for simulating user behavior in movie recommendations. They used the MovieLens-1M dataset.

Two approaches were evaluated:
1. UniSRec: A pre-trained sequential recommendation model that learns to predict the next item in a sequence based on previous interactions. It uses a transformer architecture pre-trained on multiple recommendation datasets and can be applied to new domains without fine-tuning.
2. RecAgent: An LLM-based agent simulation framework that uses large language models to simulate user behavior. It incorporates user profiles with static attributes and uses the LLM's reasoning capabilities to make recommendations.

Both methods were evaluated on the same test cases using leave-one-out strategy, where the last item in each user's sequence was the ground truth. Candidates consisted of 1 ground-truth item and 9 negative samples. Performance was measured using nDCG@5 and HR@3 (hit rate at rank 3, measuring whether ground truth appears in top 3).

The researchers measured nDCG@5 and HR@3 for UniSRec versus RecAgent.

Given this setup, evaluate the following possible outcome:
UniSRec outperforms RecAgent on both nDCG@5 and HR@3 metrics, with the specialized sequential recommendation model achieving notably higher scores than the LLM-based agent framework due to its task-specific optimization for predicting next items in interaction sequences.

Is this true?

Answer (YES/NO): NO